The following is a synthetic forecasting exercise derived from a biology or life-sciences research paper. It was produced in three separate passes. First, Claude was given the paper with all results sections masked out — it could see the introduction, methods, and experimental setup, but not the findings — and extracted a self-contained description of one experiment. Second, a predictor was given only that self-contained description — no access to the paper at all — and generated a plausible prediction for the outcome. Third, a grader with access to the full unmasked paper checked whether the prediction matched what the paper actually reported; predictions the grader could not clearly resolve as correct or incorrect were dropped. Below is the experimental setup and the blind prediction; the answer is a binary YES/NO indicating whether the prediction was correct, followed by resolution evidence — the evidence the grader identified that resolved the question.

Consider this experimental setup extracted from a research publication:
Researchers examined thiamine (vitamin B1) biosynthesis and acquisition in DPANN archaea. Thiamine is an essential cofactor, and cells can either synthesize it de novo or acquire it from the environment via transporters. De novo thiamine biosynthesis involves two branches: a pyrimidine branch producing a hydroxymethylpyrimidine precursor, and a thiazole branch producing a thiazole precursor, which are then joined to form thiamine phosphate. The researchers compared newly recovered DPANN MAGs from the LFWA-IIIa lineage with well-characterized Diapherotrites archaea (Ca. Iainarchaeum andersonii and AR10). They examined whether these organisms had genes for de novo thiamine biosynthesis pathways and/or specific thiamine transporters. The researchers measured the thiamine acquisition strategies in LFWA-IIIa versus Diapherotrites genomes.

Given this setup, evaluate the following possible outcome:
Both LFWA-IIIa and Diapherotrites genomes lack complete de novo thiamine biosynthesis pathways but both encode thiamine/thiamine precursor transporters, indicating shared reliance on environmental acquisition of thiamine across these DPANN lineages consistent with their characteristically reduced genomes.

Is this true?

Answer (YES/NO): NO